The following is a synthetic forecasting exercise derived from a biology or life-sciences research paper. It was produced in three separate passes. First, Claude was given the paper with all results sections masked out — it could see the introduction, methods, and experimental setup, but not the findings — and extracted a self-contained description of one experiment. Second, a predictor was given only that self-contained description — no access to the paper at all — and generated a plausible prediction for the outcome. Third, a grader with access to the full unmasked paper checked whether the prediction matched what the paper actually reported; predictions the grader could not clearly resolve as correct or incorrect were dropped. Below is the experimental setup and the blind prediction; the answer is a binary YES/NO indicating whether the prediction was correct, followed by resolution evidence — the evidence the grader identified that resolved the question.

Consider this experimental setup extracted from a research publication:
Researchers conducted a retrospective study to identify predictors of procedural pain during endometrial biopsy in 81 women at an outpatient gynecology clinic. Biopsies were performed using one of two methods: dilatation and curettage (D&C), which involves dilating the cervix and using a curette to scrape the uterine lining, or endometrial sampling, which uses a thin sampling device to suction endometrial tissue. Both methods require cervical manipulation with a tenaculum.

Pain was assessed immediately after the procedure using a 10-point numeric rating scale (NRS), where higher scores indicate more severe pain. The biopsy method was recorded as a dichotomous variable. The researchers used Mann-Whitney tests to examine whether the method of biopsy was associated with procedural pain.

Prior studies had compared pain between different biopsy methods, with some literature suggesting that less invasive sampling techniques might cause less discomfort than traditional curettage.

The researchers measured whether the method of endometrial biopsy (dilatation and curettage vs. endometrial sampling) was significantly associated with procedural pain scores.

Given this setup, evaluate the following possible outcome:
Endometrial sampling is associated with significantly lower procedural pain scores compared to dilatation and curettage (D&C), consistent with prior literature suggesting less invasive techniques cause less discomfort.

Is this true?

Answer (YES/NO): NO